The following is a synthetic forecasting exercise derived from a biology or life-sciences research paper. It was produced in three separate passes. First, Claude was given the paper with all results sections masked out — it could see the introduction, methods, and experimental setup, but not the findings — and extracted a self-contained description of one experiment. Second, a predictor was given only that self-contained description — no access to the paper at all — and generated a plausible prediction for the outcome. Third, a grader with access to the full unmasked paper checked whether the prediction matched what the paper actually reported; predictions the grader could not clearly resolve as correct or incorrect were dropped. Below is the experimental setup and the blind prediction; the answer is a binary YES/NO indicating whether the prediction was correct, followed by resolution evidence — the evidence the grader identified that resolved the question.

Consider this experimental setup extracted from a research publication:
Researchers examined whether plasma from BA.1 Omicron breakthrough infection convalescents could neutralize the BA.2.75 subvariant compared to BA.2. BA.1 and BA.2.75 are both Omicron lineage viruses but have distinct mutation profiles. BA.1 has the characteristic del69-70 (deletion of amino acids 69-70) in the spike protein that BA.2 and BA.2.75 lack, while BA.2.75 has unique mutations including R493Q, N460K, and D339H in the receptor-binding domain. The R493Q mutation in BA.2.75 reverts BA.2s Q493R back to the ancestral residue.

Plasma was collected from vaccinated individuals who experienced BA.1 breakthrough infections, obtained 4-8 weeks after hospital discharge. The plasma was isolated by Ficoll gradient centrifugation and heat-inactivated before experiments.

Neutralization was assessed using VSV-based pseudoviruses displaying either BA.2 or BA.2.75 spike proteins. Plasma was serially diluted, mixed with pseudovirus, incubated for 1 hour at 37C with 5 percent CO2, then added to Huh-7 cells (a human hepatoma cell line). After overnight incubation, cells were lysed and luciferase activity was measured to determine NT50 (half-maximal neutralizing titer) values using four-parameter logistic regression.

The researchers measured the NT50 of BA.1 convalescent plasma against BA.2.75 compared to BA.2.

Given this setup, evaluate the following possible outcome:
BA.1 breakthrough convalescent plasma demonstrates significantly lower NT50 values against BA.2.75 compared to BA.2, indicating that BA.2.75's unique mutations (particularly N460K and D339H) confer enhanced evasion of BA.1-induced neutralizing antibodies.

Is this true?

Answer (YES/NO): YES